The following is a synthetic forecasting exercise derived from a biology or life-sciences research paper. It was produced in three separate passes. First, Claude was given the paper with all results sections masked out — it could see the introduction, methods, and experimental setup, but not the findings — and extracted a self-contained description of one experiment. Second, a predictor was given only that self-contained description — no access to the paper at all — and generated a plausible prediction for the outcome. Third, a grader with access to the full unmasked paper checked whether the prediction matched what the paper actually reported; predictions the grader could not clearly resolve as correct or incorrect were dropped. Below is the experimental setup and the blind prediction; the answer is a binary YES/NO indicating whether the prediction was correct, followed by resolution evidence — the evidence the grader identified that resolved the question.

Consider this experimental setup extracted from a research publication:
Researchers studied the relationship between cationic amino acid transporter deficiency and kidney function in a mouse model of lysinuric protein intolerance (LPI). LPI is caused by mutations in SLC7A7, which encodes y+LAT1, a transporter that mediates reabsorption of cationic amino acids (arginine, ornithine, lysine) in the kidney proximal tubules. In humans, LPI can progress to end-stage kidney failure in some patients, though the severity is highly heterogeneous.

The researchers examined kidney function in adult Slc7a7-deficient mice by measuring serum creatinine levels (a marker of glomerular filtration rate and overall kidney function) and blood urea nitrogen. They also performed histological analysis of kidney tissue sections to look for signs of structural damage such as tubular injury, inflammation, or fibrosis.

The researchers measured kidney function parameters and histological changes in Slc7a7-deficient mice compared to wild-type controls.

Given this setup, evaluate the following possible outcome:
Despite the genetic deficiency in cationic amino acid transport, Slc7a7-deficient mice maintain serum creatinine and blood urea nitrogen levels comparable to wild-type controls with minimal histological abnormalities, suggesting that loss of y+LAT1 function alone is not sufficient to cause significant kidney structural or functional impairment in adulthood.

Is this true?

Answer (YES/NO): NO